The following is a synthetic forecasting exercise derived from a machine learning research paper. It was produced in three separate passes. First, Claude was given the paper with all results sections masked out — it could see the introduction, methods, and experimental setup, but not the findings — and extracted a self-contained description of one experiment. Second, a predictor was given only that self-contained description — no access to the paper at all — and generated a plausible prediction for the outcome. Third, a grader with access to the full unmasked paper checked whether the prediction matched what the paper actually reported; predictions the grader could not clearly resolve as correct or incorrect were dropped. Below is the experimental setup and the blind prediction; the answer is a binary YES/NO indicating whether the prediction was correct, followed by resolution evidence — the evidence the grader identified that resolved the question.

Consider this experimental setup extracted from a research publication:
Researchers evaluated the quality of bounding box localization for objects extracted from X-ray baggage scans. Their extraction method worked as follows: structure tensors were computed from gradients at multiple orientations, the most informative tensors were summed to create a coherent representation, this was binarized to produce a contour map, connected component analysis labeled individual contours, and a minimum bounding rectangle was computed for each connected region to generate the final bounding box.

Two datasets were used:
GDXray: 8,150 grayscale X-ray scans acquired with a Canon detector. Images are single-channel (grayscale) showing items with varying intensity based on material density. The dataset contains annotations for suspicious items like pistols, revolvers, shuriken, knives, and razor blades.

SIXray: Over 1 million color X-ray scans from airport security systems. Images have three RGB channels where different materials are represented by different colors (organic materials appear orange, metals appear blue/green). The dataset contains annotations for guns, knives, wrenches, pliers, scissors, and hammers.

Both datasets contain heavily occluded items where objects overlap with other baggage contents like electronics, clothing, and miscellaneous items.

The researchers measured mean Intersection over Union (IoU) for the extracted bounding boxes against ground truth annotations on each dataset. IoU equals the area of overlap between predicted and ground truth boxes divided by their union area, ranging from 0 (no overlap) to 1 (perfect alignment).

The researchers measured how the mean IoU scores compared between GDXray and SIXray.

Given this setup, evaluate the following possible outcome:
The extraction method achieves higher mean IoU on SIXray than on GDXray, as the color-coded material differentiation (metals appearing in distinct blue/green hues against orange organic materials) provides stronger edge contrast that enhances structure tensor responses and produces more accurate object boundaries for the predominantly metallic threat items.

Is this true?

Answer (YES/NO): YES